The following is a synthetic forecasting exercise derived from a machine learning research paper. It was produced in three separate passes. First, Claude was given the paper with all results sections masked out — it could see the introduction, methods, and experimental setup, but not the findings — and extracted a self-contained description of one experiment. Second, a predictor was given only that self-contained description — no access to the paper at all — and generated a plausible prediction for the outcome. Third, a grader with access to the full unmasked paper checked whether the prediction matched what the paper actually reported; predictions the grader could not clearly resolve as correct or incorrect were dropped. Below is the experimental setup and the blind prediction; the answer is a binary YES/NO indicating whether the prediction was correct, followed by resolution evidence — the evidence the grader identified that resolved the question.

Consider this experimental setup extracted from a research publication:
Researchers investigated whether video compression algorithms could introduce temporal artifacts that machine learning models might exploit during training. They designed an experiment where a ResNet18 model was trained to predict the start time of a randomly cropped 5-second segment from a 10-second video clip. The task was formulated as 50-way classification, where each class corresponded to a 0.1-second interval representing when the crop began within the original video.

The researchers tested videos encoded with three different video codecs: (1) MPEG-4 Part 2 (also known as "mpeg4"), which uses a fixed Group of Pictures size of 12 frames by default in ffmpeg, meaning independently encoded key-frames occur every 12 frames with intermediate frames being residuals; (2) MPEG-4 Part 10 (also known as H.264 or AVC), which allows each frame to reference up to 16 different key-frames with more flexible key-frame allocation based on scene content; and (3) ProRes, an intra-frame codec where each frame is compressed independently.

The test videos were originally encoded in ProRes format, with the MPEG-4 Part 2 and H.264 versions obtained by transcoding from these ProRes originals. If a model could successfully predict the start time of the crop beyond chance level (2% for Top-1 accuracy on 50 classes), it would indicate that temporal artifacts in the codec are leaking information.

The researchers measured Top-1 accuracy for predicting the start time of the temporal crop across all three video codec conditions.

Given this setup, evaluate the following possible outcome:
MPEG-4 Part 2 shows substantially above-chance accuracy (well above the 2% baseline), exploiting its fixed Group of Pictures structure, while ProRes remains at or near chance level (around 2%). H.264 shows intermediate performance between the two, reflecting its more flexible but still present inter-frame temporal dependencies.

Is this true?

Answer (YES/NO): NO